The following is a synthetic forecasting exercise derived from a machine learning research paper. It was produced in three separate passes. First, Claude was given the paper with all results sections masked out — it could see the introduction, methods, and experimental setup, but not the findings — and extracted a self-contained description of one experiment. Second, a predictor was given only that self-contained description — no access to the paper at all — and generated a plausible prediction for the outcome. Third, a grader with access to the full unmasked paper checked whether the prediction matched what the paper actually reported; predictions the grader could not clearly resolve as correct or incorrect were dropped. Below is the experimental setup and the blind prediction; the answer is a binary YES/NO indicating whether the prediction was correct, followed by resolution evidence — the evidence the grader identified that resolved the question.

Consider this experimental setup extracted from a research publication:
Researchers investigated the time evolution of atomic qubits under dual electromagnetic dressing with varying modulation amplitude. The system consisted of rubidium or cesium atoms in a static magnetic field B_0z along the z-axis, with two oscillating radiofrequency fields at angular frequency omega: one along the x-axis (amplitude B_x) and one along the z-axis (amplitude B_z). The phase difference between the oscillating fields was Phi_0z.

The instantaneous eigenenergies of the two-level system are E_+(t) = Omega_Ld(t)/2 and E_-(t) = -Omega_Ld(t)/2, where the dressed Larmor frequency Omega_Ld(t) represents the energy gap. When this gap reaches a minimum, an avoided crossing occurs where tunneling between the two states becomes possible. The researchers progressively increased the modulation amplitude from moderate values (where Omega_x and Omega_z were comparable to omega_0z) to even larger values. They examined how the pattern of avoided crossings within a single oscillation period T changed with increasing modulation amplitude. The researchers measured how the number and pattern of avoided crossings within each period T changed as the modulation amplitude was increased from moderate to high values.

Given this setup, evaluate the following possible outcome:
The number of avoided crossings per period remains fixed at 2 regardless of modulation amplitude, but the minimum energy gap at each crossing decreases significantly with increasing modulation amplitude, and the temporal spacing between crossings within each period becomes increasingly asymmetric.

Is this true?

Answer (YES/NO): NO